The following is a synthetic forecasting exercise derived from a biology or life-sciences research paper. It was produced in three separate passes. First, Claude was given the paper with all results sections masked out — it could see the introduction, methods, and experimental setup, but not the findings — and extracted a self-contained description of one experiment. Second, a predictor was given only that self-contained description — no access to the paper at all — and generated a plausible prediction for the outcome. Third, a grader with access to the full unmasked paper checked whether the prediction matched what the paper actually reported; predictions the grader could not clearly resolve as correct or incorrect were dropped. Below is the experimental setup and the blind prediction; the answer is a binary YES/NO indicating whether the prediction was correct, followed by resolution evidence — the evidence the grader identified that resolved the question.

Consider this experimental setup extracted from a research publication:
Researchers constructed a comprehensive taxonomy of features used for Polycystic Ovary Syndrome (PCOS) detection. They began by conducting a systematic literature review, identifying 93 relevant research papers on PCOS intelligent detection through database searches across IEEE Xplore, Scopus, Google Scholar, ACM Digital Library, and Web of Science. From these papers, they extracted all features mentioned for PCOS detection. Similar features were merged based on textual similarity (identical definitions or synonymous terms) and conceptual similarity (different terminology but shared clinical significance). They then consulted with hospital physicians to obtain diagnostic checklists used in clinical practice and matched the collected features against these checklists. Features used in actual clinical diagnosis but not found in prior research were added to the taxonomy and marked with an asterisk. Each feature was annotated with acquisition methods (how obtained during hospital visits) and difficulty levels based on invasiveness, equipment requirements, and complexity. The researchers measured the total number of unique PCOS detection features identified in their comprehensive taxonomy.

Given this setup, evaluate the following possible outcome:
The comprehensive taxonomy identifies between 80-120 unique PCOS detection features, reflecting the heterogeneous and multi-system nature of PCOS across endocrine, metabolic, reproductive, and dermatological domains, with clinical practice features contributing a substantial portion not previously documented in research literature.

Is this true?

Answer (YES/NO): YES